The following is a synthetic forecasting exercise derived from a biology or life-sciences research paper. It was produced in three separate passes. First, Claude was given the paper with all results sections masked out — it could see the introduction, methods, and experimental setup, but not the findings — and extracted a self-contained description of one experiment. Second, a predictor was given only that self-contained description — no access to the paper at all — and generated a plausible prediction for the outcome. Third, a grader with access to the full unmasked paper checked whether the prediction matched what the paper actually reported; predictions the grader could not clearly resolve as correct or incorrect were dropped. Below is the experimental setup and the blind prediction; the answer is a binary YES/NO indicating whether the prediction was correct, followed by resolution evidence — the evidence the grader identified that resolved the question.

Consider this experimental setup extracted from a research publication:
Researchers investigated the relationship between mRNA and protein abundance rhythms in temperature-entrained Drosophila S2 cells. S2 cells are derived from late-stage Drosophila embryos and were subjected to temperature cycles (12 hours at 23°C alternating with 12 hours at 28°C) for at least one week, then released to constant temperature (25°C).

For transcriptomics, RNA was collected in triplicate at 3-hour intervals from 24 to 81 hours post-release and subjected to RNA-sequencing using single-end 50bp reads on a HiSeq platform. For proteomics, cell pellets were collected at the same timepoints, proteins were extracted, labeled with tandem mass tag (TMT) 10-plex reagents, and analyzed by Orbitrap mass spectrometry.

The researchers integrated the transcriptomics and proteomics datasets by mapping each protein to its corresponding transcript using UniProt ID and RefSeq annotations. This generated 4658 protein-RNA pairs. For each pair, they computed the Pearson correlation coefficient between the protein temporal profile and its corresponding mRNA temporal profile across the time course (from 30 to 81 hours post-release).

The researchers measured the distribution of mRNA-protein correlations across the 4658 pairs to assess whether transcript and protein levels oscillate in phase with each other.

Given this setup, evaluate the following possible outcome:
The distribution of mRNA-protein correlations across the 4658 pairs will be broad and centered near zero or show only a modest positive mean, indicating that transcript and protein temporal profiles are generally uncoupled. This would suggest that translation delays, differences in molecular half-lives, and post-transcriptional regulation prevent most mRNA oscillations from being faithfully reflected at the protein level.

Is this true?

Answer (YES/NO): YES